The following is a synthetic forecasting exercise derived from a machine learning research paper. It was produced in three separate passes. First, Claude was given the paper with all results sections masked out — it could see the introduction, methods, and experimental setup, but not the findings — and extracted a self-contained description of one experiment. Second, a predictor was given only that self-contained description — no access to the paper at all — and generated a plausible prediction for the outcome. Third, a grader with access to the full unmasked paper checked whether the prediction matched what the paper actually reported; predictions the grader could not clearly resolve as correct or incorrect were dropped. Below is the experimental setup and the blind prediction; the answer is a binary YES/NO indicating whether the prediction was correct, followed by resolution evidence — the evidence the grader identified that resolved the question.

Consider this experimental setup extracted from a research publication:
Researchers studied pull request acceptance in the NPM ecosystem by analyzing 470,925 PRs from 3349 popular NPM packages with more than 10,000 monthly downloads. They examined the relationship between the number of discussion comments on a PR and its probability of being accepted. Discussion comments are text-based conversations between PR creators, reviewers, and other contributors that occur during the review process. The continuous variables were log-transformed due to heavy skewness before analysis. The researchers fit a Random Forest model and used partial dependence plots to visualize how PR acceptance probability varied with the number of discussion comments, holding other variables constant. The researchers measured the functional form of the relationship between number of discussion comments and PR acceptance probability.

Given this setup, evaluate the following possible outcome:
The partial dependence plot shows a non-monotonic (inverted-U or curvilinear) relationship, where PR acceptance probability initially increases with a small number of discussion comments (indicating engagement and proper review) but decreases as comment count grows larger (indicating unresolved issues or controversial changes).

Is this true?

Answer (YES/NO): NO